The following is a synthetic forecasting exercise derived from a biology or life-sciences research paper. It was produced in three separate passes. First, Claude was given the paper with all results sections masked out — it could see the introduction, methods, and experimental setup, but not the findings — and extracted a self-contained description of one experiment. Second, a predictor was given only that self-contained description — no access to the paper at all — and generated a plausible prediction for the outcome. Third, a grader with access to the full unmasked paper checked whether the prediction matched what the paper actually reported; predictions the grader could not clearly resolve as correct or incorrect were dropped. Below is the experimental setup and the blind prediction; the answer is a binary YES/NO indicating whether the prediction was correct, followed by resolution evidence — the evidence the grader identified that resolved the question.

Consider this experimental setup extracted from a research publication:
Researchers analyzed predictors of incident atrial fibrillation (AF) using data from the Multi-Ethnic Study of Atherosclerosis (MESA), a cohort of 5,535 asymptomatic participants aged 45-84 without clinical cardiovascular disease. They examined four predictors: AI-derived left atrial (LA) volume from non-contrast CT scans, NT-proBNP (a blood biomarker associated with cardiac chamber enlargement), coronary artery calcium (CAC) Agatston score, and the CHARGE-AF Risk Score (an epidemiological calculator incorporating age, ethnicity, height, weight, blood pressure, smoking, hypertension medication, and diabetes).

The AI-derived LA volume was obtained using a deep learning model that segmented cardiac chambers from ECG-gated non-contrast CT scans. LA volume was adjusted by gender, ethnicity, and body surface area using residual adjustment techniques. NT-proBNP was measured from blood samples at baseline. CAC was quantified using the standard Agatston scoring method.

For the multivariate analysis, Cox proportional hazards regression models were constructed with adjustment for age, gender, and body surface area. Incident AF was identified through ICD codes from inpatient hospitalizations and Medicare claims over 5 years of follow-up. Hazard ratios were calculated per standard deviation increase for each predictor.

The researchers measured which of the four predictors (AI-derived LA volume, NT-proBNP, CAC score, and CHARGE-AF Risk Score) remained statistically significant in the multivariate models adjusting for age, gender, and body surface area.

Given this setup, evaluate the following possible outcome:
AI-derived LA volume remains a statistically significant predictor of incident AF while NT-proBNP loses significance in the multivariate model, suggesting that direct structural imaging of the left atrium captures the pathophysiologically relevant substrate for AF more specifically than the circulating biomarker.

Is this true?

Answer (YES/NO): NO